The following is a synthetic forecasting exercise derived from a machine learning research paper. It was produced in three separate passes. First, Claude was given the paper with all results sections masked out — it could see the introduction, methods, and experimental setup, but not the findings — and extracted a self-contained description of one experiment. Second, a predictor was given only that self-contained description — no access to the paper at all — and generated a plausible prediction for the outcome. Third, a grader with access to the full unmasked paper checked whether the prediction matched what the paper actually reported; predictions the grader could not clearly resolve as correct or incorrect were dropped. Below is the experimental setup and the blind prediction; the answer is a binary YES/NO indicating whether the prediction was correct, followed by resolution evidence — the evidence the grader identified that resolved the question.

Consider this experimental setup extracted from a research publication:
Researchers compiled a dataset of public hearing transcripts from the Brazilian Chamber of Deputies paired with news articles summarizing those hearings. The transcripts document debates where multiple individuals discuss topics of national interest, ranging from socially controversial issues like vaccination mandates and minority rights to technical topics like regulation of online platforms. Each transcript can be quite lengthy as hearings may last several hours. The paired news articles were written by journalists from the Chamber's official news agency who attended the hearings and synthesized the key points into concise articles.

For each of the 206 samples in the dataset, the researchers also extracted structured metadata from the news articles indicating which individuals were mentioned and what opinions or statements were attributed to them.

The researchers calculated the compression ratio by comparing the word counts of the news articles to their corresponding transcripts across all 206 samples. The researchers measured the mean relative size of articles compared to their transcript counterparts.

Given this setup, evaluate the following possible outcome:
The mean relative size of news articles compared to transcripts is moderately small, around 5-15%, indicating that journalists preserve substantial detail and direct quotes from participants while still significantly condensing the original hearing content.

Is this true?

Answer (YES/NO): NO